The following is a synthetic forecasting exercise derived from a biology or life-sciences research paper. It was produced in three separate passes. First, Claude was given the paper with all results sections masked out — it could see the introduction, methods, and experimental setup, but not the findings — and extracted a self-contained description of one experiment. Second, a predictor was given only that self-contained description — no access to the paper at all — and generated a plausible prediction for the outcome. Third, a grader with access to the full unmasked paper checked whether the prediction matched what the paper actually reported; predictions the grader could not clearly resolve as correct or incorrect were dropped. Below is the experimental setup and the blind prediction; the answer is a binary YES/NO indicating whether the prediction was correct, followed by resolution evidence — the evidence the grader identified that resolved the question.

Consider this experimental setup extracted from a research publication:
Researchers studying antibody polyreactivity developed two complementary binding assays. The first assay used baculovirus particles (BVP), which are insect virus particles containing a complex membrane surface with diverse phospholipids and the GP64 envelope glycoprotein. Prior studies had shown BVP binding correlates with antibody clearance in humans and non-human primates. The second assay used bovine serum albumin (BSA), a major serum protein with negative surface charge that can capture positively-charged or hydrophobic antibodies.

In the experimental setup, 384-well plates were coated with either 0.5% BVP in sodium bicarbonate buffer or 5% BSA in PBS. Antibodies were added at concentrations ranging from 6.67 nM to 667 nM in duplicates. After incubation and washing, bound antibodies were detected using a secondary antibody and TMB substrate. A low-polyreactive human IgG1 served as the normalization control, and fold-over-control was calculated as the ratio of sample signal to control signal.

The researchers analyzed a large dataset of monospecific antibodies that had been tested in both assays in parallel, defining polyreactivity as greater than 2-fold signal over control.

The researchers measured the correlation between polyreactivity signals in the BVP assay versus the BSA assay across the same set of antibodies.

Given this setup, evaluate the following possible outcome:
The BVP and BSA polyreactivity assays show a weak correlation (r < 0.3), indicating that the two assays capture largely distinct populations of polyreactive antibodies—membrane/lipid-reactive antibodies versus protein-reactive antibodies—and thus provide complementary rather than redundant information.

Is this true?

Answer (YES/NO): NO